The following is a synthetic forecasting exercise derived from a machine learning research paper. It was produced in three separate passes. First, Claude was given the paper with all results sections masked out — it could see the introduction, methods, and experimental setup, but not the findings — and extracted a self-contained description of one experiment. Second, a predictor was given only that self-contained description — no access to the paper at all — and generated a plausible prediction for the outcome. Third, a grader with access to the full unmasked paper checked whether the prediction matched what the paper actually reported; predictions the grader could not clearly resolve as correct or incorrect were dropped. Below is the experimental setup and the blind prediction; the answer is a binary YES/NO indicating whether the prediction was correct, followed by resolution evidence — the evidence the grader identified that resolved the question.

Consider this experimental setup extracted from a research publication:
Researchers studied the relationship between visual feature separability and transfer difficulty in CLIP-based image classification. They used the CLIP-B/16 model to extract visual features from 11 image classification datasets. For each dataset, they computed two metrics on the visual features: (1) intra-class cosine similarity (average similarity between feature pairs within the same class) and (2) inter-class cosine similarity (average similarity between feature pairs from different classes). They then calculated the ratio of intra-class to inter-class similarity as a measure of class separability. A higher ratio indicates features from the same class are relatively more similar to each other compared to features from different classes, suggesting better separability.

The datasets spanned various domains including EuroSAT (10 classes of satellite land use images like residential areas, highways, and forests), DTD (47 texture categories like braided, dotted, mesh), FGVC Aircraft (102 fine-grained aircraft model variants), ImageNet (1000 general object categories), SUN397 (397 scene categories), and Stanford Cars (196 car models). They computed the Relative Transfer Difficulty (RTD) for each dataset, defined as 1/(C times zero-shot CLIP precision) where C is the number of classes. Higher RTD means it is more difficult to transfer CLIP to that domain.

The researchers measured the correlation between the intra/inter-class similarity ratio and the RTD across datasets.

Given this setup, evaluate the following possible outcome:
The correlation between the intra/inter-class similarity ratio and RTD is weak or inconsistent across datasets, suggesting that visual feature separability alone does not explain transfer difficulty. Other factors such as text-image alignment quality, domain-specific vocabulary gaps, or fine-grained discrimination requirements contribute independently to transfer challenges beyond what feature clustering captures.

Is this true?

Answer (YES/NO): NO